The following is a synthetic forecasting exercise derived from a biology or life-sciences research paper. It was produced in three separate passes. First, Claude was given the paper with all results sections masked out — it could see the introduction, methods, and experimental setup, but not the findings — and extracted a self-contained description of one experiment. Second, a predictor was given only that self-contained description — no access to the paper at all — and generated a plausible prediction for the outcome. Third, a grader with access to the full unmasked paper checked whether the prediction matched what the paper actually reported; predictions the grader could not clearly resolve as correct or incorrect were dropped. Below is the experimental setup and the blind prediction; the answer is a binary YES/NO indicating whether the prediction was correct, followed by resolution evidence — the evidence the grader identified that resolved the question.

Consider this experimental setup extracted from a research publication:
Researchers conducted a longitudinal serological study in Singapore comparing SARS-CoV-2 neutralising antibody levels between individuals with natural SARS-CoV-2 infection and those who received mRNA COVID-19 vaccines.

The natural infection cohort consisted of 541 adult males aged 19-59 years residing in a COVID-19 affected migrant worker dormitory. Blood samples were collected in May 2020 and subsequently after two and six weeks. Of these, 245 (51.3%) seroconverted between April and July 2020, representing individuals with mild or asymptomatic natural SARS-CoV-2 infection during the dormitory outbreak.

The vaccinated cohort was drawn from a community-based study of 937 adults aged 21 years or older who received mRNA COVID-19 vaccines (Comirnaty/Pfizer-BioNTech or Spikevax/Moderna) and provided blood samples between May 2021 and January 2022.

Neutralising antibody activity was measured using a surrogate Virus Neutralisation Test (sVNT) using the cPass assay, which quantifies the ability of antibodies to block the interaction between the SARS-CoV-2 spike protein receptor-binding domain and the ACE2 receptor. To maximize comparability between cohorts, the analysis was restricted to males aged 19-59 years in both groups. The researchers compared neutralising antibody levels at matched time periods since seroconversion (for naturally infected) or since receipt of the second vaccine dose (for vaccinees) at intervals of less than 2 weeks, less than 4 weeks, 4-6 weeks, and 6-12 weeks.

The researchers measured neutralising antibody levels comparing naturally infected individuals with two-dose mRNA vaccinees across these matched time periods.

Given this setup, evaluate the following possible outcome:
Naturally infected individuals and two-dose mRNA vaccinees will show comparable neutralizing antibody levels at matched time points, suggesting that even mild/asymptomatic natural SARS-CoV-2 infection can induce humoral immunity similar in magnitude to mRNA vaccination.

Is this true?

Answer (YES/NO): NO